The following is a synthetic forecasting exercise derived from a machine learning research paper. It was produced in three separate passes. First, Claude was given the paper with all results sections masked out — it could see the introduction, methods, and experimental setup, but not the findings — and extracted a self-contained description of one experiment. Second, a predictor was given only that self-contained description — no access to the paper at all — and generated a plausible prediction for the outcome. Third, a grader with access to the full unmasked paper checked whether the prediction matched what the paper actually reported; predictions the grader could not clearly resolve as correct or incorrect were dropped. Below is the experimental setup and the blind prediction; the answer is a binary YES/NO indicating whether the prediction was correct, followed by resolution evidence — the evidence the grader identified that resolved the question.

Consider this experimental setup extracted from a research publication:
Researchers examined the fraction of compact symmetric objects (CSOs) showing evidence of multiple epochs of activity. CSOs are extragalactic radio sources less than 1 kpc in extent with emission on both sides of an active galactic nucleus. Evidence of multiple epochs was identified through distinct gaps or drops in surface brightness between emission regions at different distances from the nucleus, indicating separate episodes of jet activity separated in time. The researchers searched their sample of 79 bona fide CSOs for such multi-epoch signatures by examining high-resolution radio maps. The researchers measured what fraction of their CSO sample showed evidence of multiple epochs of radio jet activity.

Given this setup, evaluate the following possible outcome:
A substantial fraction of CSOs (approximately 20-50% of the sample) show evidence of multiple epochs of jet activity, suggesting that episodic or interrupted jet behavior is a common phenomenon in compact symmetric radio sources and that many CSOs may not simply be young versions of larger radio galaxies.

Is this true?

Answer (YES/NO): NO